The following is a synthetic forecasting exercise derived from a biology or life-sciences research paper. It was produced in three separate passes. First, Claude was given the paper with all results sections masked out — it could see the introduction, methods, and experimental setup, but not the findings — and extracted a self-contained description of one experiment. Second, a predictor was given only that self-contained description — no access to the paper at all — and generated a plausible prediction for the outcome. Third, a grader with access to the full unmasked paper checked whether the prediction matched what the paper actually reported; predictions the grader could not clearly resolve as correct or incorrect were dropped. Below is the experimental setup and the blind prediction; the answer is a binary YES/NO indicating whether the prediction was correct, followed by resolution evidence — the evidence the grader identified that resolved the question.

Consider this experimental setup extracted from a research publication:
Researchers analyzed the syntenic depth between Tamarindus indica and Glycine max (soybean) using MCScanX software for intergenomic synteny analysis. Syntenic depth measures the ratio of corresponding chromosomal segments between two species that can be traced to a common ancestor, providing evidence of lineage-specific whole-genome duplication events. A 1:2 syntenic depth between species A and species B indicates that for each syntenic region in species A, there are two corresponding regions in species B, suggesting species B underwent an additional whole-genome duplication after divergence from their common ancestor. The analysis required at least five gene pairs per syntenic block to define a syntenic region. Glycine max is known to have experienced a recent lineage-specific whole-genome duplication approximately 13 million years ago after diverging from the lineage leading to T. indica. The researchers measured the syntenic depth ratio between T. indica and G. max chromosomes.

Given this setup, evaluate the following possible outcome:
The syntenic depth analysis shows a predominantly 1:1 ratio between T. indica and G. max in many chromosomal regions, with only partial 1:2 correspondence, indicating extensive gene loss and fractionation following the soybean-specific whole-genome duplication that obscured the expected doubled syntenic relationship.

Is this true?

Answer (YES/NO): NO